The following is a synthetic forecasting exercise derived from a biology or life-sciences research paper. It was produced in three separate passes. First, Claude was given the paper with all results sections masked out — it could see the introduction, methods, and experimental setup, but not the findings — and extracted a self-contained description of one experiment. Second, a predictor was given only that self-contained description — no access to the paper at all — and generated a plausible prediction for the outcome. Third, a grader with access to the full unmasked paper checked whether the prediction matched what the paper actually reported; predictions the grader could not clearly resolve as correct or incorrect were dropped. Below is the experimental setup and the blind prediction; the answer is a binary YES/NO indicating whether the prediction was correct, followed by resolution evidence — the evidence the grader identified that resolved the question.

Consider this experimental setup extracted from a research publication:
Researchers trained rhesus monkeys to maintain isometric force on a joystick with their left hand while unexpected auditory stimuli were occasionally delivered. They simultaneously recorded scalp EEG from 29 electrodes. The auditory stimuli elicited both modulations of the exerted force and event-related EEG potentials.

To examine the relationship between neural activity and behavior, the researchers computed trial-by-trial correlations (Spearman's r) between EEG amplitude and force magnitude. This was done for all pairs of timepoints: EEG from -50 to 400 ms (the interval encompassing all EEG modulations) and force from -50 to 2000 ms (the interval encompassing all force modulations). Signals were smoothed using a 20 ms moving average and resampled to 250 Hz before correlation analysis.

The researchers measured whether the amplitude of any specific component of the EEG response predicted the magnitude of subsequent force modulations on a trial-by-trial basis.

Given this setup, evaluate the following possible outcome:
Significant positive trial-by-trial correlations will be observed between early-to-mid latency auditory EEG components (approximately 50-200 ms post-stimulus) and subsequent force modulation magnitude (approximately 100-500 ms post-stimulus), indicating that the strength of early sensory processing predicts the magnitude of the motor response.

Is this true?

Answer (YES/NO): NO